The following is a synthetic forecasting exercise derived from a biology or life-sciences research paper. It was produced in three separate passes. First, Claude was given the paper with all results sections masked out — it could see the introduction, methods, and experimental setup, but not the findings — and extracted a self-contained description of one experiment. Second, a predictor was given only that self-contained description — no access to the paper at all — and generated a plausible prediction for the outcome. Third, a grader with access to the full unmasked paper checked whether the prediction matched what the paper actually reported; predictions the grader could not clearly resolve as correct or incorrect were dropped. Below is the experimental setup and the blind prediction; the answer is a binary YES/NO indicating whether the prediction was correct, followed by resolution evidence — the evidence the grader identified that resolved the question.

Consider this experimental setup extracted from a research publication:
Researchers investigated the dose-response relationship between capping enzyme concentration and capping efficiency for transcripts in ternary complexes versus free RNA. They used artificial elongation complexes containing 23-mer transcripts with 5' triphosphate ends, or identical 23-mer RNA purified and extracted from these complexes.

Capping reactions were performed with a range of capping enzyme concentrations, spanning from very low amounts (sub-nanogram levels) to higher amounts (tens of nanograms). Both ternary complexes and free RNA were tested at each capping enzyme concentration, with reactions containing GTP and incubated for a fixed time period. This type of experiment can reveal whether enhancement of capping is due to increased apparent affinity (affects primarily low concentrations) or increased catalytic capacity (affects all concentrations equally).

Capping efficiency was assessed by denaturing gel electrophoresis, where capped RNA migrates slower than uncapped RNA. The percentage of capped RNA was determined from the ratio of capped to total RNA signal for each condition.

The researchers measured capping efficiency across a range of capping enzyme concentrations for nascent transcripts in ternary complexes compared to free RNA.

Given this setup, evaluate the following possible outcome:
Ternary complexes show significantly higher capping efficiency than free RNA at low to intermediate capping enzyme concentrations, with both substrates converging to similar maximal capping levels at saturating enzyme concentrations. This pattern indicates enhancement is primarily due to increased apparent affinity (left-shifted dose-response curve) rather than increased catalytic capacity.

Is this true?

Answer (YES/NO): YES